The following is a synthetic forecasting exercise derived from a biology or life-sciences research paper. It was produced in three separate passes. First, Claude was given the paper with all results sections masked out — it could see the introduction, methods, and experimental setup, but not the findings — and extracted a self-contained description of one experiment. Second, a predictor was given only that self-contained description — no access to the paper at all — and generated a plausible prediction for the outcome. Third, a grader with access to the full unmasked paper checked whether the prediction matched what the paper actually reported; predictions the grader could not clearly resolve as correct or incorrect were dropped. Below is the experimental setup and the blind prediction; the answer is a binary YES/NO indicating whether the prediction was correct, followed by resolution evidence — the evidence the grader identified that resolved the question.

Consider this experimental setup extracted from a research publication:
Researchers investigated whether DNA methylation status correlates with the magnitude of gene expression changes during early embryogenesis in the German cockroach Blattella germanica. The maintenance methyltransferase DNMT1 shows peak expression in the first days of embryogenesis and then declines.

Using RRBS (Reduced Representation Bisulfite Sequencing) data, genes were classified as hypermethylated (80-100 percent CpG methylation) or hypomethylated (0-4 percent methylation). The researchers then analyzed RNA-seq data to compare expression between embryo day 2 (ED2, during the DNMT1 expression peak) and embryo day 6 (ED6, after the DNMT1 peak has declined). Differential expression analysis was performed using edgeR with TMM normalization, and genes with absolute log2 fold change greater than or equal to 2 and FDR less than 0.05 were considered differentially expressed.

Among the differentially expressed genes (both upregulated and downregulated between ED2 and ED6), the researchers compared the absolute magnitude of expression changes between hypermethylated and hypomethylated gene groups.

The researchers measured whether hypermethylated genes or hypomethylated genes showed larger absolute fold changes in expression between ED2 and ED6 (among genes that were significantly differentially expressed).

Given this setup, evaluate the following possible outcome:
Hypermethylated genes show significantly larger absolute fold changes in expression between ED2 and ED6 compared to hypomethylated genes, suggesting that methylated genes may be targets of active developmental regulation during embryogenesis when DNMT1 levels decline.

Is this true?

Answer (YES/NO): NO